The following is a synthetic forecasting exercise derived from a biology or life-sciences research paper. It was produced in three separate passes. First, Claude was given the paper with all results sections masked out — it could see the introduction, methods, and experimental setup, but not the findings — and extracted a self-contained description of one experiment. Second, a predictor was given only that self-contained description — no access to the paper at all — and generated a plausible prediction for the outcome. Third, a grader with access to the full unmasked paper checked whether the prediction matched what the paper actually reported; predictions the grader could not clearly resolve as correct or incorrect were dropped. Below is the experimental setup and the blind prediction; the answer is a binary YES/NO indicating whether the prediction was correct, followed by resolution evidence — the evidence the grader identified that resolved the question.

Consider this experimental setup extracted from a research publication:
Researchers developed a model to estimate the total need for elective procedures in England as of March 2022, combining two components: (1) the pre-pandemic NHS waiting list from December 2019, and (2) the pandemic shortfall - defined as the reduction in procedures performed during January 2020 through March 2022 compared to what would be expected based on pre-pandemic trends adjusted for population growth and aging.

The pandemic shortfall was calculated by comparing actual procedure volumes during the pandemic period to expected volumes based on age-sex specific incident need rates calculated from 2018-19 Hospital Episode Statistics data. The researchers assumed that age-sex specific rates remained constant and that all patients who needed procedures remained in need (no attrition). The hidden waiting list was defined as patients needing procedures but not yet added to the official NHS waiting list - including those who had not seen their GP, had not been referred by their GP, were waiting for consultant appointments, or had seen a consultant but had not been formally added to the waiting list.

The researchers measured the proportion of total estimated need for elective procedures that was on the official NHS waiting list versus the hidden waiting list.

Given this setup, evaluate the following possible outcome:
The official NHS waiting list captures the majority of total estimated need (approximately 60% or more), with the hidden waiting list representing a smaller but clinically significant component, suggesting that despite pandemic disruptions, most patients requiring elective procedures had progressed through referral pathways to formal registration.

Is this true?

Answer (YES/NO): NO